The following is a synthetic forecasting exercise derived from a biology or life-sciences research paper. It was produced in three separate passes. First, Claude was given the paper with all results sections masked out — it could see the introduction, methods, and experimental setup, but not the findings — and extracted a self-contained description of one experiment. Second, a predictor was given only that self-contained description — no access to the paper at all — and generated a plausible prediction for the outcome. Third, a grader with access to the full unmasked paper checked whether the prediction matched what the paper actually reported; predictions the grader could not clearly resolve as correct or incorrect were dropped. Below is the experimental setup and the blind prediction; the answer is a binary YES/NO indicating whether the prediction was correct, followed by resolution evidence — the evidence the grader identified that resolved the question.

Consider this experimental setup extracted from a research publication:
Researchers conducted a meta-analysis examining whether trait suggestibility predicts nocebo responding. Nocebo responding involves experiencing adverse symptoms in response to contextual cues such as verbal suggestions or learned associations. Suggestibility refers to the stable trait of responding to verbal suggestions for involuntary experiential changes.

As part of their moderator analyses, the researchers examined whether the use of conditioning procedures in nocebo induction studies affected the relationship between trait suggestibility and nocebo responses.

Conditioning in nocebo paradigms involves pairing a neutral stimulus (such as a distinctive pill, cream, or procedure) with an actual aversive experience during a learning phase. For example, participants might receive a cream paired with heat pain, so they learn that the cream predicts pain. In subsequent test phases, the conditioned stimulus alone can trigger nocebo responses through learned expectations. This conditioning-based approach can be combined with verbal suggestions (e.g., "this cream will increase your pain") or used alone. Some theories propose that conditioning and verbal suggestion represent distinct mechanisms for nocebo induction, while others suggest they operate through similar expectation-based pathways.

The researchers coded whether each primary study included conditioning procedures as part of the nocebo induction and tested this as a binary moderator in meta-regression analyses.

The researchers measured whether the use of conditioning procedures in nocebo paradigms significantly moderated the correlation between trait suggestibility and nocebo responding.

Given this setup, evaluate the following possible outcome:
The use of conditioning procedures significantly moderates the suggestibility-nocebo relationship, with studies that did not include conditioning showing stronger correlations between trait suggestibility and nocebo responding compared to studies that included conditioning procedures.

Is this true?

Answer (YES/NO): NO